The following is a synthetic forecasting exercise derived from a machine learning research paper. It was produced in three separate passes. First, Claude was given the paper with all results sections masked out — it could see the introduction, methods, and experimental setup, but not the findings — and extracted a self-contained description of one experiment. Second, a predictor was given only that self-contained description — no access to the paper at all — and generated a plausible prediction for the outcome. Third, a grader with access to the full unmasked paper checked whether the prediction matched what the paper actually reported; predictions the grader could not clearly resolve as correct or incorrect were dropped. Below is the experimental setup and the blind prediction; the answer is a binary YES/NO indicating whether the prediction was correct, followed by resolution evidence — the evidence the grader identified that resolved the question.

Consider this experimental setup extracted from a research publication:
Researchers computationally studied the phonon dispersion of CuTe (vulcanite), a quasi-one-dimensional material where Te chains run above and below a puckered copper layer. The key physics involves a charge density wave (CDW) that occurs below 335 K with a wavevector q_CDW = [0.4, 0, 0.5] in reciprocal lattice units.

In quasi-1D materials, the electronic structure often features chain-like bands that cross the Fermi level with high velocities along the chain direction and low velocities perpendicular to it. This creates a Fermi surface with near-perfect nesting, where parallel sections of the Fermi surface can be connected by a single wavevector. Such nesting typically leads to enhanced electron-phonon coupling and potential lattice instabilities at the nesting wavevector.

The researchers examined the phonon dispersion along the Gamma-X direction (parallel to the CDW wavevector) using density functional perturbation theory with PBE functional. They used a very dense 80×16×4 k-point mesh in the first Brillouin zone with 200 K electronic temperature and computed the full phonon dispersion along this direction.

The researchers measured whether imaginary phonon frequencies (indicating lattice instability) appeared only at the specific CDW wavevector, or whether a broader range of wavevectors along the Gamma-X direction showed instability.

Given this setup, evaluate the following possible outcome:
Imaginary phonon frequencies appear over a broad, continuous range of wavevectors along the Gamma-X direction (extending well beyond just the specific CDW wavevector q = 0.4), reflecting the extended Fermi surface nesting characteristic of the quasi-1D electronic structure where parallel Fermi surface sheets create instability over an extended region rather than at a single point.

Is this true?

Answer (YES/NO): NO